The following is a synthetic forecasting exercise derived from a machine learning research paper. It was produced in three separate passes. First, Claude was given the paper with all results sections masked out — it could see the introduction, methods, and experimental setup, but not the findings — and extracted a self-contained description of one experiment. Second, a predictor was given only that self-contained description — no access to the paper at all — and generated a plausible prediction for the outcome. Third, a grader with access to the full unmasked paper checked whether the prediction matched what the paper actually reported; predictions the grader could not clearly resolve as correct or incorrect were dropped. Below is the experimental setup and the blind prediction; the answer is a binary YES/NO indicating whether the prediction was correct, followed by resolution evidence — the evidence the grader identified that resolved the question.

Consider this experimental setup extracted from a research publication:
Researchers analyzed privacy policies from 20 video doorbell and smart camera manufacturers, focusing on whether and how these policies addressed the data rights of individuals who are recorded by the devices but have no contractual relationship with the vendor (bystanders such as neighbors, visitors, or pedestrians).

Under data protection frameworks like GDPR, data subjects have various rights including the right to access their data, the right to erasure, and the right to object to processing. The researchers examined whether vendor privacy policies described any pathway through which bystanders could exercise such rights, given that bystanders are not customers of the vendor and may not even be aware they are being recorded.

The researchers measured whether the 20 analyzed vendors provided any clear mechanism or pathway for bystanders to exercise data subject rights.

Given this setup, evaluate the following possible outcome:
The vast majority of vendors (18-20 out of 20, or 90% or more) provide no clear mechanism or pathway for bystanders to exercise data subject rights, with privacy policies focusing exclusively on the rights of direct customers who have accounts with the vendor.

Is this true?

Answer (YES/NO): YES